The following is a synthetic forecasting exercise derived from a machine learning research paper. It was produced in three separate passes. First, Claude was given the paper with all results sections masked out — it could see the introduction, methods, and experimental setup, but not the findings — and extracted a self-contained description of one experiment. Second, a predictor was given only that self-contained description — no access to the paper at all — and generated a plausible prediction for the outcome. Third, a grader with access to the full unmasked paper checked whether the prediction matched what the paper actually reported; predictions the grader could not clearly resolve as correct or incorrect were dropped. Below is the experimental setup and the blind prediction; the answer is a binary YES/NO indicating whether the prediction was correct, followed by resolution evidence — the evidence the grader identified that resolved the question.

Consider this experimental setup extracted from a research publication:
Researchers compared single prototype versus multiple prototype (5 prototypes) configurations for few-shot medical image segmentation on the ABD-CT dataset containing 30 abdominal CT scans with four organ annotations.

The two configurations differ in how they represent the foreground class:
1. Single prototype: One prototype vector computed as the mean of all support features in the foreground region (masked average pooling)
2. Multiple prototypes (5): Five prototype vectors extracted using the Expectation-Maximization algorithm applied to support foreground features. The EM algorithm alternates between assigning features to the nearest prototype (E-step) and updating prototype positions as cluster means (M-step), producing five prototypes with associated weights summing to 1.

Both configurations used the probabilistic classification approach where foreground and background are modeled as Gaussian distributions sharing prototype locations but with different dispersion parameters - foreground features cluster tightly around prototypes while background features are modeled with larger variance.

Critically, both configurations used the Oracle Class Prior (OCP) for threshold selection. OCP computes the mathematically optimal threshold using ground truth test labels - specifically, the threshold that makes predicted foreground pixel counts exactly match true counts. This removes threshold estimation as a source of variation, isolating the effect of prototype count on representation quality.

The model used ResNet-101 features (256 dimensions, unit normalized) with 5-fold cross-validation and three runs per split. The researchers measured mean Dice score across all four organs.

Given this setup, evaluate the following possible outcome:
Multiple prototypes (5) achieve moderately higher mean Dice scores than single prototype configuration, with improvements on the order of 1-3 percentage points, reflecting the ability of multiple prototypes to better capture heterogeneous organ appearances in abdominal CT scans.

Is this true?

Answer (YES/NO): NO